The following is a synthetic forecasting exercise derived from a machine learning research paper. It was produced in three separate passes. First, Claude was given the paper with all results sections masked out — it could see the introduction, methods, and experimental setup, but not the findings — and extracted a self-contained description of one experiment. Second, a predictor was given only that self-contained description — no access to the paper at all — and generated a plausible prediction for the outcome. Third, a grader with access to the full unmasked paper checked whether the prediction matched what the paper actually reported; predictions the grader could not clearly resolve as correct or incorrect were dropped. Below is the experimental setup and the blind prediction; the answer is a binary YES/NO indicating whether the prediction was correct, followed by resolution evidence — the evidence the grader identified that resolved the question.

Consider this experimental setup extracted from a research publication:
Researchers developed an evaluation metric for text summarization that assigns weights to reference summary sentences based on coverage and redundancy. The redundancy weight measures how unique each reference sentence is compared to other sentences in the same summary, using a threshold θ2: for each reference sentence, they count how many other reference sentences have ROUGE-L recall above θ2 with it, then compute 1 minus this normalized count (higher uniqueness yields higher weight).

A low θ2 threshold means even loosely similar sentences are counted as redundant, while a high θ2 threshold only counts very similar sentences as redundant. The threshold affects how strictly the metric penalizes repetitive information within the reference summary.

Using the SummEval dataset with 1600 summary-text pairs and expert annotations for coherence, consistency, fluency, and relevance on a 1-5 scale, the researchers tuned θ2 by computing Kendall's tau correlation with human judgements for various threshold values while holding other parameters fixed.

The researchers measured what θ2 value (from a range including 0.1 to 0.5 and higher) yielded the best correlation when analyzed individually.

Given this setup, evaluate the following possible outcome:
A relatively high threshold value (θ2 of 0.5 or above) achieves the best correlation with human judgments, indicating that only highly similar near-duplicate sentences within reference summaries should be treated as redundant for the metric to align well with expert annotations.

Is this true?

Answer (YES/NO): NO